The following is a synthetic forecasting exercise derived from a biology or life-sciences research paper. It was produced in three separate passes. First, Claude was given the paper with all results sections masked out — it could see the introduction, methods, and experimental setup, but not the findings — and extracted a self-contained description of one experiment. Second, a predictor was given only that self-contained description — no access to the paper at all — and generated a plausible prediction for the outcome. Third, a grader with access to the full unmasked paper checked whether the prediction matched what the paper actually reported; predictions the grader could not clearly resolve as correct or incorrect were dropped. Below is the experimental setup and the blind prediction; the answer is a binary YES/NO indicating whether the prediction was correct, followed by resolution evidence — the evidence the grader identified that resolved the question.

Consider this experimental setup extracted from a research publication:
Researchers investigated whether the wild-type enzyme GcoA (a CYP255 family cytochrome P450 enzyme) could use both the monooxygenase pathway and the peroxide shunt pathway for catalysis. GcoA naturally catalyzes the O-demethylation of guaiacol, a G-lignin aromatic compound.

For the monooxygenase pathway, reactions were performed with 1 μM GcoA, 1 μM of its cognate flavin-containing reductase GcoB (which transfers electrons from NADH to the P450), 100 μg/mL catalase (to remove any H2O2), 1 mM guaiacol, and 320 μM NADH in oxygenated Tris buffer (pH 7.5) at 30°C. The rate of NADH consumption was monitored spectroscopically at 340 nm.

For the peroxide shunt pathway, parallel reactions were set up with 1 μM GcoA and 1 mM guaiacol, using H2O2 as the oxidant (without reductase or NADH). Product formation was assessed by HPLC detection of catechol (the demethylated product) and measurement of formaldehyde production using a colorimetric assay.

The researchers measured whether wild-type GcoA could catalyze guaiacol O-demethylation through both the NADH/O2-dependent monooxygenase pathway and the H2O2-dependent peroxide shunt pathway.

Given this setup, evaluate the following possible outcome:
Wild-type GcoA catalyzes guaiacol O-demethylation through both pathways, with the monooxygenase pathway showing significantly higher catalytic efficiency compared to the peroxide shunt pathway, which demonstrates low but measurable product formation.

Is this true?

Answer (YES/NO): NO